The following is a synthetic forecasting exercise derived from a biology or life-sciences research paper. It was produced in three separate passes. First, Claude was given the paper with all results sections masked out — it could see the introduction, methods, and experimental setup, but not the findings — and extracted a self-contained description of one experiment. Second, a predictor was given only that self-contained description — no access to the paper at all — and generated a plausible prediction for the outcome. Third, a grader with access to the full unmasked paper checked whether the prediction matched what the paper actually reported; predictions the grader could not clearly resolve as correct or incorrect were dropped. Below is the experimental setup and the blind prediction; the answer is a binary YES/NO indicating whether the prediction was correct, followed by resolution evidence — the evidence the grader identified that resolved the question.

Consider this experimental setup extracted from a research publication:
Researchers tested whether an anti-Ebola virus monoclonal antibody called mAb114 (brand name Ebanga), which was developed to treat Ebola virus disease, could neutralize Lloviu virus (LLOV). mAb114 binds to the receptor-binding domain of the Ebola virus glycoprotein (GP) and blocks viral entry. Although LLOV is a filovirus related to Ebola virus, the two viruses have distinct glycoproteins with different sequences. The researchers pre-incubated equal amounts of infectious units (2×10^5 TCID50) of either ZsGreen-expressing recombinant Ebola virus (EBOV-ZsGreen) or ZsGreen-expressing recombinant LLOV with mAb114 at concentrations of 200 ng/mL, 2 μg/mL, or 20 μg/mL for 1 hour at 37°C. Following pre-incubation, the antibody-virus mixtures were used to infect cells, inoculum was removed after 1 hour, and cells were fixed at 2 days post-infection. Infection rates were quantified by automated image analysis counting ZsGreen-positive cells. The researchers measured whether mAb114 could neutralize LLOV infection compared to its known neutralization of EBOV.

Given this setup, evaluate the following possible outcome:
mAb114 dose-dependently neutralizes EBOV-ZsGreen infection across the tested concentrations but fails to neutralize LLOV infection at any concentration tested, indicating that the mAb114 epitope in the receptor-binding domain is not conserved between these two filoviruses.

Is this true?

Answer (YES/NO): YES